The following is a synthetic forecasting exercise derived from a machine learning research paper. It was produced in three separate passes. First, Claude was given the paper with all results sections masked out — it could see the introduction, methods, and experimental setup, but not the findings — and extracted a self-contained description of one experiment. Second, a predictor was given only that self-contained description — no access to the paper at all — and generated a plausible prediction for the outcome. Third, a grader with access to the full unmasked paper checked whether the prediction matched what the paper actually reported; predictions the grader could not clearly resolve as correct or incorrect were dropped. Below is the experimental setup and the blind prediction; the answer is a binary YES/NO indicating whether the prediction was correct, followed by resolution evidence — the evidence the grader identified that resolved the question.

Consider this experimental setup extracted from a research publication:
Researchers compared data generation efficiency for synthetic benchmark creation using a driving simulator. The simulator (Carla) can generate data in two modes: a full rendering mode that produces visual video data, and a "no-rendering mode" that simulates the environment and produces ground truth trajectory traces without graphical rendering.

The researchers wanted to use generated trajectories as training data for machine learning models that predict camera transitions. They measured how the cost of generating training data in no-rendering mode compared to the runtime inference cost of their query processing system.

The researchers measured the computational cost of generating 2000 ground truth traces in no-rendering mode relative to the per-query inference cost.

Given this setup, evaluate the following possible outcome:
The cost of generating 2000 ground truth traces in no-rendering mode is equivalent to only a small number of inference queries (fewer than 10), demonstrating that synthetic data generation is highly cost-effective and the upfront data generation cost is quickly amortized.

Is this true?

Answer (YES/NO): NO